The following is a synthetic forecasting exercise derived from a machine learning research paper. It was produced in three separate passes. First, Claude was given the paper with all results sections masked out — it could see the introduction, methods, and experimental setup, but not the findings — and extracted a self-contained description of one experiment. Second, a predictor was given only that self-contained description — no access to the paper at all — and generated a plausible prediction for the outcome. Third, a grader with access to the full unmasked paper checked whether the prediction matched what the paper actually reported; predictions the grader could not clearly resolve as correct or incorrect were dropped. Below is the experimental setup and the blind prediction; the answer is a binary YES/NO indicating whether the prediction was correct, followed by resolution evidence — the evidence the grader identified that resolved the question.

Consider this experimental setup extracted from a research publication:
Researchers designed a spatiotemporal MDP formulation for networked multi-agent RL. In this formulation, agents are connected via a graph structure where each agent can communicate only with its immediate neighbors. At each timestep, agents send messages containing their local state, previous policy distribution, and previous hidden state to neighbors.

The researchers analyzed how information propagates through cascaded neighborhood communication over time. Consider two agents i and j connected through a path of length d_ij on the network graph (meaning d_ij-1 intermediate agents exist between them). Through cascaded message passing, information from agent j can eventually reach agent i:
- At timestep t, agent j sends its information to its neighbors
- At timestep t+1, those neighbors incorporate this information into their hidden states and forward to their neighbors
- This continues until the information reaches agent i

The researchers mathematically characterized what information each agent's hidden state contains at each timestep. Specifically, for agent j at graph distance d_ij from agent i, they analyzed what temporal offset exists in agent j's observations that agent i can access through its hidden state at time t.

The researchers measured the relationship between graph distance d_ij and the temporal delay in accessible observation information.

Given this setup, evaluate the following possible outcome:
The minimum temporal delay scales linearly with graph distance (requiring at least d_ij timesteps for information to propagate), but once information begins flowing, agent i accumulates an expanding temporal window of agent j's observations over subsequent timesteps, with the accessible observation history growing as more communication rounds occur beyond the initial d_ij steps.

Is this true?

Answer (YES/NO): NO